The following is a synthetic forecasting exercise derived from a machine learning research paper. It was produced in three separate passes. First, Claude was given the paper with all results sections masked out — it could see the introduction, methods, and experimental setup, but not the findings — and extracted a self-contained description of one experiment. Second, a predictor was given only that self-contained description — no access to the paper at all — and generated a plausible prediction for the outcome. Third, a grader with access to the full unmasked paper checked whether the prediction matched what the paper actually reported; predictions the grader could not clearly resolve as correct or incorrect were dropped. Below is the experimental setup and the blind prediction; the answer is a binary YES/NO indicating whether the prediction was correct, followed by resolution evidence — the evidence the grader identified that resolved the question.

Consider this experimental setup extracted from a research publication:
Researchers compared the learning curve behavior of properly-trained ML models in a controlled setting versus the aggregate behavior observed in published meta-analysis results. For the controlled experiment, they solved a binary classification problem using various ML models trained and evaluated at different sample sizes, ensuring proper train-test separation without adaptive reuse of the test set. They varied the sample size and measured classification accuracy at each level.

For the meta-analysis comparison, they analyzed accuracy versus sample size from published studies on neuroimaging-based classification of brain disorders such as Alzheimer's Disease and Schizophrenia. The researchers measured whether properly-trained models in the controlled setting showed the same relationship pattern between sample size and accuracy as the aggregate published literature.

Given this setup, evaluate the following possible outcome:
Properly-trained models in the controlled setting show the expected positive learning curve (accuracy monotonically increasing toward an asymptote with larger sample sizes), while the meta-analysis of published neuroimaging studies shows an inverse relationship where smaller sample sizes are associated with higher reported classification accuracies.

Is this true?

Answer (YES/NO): YES